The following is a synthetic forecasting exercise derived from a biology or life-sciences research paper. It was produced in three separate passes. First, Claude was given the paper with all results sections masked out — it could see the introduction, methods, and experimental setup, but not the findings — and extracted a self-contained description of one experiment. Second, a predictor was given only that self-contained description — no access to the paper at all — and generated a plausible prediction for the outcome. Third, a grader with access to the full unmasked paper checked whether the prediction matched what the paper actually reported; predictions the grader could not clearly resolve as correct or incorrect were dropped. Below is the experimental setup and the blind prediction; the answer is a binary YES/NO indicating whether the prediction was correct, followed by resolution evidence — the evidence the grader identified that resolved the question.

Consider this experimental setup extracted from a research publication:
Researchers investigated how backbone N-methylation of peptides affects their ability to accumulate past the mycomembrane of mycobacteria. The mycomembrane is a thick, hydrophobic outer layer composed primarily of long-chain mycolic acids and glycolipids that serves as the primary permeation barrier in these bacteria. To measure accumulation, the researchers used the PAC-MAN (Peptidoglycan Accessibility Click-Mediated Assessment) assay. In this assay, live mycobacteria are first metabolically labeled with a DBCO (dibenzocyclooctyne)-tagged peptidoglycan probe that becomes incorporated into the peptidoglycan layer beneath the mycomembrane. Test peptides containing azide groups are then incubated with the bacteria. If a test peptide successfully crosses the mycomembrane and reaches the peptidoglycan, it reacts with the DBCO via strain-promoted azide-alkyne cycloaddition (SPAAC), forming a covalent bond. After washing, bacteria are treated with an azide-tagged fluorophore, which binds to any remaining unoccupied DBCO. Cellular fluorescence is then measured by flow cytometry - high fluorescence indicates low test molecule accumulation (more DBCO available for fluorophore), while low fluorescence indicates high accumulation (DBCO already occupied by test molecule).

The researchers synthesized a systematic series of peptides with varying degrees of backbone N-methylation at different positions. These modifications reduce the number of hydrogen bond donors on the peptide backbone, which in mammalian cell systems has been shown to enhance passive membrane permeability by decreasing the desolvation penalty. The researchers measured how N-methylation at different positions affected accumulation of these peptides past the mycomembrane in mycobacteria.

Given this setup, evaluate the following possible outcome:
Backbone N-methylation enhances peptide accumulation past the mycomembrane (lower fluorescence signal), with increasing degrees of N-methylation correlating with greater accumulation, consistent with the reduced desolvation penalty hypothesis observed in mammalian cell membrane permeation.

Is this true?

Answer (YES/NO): NO